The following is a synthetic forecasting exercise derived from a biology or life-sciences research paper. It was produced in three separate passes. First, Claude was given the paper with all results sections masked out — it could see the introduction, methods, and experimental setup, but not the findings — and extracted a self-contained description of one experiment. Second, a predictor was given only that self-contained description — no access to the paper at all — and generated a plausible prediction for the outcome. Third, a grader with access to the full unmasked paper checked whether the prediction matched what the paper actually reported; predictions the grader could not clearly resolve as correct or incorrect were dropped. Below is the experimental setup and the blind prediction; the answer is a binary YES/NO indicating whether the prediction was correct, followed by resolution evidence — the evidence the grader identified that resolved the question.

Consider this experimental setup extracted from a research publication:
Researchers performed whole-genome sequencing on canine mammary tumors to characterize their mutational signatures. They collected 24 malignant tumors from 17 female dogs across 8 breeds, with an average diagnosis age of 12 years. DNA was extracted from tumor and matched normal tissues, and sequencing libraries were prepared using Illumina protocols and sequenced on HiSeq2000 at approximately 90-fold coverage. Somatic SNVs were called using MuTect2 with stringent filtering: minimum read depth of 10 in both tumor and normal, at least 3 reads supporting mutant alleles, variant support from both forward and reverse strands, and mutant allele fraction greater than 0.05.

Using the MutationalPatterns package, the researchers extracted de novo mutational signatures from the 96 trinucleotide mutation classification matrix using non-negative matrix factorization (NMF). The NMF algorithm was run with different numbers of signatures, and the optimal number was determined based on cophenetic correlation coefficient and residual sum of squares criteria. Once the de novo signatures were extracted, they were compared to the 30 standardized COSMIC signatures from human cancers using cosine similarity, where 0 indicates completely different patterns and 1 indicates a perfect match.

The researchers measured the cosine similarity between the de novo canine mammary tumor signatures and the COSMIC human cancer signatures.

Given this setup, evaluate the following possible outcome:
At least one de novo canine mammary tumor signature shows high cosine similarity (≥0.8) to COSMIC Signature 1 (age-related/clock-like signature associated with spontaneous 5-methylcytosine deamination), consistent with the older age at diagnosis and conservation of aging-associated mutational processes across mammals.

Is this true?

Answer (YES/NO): YES